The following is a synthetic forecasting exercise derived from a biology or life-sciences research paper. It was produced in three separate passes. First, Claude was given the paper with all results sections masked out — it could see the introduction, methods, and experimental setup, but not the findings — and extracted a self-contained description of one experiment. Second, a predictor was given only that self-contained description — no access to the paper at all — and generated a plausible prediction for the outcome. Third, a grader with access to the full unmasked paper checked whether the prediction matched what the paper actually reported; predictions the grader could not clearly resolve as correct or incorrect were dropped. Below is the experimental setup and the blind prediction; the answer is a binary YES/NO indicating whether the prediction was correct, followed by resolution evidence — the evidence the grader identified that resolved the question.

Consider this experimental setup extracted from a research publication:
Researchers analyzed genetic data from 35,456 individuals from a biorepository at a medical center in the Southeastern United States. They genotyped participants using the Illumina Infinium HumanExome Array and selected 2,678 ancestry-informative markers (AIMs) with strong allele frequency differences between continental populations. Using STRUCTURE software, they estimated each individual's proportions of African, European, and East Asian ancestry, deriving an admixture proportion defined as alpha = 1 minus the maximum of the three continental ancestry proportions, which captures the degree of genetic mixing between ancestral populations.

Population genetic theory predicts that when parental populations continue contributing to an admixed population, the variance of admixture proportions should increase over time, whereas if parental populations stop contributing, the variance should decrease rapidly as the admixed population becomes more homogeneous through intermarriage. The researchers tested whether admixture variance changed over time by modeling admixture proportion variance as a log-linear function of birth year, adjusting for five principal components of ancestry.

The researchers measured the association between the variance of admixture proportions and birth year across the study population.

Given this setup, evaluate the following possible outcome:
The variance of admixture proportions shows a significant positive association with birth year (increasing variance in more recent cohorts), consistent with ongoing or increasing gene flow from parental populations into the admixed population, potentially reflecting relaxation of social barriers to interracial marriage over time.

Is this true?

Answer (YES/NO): YES